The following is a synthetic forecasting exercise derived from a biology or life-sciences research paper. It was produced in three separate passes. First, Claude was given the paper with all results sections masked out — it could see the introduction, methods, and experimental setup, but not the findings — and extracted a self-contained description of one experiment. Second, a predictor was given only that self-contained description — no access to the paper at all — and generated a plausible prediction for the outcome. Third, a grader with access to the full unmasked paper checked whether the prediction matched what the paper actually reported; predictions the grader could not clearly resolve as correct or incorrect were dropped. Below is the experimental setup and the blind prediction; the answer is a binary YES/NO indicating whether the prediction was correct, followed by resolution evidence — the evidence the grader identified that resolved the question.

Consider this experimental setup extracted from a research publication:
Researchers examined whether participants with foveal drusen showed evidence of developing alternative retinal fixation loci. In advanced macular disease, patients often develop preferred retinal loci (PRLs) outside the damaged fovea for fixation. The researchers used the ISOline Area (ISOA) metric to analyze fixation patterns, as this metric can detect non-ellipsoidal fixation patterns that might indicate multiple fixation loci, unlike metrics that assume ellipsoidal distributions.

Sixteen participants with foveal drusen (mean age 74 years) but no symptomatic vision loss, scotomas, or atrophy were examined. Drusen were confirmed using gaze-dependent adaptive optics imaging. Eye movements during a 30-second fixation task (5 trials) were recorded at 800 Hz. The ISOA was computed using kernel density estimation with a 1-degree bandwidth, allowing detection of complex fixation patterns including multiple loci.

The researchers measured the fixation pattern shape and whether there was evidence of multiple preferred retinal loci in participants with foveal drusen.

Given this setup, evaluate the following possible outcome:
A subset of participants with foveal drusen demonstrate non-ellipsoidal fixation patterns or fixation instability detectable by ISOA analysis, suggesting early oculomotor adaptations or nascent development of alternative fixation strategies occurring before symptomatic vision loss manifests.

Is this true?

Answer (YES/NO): YES